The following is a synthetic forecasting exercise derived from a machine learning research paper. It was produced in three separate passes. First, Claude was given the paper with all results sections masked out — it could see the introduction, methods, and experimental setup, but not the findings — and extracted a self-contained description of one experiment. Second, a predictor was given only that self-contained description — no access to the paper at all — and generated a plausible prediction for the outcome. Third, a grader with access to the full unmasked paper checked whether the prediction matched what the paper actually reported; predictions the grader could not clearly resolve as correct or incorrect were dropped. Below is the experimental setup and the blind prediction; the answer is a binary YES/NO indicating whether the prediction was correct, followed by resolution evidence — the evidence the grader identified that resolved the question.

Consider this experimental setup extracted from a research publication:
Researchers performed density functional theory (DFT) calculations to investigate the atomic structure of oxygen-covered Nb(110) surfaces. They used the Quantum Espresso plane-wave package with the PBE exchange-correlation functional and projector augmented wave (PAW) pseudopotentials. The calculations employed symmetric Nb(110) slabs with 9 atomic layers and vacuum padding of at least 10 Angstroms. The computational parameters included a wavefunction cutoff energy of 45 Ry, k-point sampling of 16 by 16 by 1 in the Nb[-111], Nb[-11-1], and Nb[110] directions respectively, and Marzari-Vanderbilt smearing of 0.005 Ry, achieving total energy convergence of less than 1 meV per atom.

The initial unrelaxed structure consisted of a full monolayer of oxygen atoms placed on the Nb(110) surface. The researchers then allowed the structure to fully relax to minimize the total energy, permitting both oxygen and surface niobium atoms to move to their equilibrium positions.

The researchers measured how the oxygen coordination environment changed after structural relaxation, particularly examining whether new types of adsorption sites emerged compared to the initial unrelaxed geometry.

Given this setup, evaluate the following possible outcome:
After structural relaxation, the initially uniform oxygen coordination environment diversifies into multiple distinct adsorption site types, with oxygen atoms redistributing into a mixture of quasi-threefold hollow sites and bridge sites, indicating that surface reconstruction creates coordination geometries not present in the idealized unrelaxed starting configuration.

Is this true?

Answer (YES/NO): NO